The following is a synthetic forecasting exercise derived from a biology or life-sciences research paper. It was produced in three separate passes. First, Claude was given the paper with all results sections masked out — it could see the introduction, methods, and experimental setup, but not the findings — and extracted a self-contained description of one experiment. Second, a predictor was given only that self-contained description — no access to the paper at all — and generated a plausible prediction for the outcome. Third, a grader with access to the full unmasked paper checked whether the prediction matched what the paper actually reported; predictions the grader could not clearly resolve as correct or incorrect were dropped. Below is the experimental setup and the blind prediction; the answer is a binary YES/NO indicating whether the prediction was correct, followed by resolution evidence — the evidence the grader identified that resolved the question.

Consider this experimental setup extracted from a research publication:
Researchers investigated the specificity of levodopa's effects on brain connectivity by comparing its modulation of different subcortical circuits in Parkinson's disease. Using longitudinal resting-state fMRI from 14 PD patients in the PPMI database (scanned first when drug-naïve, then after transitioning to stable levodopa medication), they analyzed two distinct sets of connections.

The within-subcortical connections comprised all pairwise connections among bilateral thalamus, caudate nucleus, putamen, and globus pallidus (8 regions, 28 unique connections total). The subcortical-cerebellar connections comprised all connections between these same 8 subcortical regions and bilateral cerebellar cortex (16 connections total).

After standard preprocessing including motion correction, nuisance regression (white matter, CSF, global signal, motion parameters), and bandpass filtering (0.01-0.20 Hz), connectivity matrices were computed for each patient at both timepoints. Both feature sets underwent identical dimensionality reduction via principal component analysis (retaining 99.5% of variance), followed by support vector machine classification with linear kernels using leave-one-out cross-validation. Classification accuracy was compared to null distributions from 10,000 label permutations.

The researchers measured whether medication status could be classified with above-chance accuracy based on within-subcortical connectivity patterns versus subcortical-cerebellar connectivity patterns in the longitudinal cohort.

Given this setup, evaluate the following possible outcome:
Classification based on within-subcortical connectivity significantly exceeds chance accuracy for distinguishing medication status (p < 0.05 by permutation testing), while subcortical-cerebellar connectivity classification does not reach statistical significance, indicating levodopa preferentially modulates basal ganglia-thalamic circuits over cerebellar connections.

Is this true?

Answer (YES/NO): NO